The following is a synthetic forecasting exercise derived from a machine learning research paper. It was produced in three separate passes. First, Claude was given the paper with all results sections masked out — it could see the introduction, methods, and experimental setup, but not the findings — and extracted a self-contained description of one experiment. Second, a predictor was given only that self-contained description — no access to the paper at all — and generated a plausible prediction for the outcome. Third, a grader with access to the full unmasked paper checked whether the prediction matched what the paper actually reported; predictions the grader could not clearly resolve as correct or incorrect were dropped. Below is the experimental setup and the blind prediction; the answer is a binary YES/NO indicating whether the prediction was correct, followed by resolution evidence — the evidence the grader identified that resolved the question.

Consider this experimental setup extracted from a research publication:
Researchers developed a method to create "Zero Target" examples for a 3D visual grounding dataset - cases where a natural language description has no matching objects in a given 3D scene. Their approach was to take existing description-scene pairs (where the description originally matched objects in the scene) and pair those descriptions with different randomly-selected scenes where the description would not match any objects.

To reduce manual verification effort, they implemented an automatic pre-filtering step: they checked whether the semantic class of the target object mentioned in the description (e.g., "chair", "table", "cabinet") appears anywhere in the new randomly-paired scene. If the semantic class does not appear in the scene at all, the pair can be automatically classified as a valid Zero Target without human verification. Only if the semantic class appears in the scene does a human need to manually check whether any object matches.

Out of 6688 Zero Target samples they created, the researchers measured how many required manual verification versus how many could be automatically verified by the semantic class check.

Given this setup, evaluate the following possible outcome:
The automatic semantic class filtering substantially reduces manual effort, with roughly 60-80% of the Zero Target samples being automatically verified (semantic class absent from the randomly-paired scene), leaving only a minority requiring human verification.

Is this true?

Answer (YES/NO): NO